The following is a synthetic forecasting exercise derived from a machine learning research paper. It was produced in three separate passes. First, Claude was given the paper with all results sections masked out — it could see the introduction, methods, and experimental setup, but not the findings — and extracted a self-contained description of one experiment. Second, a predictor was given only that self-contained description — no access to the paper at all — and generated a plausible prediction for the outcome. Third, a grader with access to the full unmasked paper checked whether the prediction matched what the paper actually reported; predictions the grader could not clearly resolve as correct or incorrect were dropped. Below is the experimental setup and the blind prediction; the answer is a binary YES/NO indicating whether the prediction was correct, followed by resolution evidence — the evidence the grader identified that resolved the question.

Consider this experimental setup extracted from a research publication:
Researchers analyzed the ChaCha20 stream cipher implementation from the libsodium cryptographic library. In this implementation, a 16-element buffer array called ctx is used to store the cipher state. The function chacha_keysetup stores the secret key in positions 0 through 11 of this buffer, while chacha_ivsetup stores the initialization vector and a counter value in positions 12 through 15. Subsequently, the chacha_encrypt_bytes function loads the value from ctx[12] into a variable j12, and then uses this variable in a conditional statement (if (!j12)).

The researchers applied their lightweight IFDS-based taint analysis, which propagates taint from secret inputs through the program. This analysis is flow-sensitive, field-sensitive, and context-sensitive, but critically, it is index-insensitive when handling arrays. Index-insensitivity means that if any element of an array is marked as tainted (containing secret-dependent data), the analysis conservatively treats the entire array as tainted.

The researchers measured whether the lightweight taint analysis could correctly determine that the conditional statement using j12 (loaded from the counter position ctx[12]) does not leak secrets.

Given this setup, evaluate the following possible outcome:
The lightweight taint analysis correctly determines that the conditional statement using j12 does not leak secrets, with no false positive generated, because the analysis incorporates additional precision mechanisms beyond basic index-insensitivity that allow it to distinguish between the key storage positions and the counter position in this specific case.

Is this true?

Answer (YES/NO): NO